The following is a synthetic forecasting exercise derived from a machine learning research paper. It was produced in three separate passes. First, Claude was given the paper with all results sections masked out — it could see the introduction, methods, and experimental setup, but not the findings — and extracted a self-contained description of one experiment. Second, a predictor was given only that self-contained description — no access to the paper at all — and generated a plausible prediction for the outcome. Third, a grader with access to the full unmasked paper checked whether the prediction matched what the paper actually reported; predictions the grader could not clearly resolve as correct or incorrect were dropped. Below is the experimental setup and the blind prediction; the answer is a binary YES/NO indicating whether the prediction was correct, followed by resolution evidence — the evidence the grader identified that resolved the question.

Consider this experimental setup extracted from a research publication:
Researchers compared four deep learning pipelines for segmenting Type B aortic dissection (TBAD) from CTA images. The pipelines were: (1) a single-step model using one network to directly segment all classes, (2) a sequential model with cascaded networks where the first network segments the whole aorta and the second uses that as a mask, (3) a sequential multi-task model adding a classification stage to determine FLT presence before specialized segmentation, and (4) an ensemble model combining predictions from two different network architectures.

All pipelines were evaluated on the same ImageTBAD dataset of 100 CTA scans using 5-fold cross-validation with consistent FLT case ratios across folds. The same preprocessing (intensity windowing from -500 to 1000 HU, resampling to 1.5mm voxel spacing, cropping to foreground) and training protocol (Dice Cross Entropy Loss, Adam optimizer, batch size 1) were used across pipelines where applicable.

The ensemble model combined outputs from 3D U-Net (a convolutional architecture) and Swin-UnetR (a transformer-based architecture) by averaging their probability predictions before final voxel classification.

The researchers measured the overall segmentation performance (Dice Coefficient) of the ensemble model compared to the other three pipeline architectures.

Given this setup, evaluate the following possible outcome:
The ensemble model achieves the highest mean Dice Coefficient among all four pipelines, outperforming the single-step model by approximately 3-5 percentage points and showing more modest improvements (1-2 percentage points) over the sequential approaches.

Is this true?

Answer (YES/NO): NO